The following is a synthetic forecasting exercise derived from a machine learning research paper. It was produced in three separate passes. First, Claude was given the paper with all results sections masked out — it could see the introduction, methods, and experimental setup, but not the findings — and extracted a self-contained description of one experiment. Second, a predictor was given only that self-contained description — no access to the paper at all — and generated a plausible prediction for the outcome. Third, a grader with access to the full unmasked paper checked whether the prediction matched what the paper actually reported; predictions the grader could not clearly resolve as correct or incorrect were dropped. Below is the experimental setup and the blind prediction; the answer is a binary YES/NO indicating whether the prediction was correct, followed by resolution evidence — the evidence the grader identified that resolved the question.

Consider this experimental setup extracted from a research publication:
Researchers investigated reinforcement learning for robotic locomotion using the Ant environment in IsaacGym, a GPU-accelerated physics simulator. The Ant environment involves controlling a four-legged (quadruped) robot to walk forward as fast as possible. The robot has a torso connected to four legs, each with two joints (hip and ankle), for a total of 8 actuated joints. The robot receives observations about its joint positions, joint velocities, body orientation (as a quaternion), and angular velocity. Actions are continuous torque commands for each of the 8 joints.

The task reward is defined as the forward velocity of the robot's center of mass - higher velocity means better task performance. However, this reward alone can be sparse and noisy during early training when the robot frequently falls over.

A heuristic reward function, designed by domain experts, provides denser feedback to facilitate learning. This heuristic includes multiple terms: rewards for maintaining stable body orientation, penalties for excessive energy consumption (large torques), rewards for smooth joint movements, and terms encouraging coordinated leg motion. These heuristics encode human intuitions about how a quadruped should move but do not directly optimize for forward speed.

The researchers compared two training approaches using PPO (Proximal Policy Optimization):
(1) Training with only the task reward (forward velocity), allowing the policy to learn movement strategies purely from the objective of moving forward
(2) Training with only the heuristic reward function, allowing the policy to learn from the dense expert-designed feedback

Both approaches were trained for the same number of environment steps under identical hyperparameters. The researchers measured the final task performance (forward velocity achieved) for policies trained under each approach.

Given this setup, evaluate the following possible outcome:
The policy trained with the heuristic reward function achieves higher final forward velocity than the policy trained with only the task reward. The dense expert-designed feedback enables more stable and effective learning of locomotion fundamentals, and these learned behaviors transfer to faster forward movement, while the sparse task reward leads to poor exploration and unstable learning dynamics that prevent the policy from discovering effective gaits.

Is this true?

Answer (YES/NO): YES